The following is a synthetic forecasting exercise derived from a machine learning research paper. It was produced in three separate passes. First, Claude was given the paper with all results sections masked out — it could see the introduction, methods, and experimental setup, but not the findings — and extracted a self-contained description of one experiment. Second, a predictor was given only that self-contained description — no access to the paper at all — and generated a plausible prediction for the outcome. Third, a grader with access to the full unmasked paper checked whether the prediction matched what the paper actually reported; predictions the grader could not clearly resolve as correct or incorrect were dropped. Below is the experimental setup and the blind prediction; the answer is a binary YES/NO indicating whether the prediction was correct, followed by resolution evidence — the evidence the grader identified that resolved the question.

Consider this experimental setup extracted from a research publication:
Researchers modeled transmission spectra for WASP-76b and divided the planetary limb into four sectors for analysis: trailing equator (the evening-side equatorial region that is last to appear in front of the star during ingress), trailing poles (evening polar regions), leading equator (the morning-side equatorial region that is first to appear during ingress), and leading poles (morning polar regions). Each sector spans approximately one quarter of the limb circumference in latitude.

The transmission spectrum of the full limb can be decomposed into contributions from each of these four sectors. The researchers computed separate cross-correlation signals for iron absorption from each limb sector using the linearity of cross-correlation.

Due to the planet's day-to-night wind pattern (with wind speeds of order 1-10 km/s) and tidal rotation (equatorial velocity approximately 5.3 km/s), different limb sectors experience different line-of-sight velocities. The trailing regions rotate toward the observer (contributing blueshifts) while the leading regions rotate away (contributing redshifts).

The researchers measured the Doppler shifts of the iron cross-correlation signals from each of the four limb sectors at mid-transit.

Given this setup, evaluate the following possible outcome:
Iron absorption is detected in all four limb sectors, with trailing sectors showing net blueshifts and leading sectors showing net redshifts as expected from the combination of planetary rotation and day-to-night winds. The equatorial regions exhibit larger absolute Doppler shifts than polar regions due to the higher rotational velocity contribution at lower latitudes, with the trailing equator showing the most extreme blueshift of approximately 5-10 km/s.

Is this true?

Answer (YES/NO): NO